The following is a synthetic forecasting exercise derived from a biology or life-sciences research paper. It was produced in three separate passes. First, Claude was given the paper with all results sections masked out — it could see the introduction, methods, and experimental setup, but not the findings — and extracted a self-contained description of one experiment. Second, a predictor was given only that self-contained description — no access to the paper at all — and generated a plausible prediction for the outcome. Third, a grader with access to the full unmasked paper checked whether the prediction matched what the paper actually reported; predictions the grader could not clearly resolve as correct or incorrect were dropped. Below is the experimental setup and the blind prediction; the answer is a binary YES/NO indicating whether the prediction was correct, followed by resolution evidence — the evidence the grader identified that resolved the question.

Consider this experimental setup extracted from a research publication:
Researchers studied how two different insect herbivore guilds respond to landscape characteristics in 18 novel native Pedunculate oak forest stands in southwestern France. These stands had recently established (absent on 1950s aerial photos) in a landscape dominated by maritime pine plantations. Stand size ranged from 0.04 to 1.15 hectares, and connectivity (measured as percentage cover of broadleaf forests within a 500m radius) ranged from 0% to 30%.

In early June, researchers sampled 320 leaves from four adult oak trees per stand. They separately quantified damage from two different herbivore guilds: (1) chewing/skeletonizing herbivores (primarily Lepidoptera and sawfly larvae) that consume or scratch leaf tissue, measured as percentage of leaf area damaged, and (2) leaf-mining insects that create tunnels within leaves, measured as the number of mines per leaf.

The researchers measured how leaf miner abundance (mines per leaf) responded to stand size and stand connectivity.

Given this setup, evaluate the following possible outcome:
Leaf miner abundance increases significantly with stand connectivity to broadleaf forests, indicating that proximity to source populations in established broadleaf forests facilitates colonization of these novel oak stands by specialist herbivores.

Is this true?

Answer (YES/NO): NO